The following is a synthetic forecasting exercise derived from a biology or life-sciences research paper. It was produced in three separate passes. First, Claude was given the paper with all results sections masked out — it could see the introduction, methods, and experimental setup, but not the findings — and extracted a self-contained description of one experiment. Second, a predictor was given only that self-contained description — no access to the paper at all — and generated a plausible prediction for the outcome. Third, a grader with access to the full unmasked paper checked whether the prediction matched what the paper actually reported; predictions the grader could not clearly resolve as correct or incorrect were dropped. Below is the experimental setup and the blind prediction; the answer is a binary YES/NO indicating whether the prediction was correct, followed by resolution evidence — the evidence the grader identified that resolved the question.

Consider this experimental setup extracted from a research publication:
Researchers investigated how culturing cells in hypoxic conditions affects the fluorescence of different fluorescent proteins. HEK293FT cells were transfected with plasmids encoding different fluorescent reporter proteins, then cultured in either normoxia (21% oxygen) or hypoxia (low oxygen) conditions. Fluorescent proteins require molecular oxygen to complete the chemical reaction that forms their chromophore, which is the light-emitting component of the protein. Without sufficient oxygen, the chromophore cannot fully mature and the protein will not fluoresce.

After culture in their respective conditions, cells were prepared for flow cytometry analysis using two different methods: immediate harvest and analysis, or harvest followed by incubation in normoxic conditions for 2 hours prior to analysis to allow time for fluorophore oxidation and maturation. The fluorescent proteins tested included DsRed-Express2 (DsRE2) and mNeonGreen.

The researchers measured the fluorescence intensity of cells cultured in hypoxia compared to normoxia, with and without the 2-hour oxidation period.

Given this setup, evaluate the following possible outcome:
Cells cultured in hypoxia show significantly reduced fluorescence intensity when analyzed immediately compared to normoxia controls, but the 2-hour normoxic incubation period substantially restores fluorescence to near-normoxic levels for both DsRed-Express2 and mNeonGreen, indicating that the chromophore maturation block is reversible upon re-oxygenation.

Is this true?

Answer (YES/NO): NO